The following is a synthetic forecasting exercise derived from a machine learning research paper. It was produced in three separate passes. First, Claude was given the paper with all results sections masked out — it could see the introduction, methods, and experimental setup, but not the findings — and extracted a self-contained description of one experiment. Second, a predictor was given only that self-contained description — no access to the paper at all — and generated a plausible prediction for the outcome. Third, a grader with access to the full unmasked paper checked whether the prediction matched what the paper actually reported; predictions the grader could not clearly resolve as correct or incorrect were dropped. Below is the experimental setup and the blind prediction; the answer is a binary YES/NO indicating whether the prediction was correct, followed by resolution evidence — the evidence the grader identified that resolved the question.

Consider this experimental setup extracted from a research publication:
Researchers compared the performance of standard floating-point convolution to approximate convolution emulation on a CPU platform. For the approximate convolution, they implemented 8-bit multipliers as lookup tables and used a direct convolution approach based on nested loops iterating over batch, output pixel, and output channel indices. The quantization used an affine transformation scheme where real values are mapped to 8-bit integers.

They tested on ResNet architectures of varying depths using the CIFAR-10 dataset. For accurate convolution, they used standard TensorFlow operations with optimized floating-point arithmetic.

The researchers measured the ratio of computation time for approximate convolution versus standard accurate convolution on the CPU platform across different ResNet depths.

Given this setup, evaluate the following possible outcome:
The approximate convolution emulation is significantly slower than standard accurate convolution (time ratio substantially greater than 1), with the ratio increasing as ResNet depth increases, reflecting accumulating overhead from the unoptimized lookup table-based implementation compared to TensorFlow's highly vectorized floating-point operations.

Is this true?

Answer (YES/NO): YES